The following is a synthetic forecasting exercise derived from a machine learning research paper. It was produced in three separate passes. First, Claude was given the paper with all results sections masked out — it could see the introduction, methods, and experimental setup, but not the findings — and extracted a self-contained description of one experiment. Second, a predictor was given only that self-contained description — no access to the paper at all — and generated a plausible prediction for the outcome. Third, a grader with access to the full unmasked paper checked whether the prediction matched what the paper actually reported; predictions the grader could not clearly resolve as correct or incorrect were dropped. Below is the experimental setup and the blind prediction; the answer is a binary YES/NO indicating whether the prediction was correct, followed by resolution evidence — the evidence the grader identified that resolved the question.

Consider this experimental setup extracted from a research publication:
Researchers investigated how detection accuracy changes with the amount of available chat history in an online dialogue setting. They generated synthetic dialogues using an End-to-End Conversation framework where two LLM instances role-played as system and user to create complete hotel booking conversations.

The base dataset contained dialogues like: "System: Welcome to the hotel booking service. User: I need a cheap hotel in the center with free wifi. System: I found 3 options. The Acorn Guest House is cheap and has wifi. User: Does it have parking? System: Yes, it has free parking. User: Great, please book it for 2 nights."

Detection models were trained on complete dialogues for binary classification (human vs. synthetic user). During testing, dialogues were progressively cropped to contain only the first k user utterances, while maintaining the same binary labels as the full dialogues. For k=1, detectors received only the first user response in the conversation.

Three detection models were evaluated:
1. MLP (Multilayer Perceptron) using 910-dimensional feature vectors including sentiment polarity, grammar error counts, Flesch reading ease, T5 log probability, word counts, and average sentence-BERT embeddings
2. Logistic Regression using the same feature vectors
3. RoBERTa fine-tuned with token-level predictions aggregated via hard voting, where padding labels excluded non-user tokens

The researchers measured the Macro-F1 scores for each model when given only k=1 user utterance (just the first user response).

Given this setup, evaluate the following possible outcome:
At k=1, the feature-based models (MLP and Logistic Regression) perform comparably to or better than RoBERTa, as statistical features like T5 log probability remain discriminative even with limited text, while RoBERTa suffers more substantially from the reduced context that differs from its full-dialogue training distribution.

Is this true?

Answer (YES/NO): YES